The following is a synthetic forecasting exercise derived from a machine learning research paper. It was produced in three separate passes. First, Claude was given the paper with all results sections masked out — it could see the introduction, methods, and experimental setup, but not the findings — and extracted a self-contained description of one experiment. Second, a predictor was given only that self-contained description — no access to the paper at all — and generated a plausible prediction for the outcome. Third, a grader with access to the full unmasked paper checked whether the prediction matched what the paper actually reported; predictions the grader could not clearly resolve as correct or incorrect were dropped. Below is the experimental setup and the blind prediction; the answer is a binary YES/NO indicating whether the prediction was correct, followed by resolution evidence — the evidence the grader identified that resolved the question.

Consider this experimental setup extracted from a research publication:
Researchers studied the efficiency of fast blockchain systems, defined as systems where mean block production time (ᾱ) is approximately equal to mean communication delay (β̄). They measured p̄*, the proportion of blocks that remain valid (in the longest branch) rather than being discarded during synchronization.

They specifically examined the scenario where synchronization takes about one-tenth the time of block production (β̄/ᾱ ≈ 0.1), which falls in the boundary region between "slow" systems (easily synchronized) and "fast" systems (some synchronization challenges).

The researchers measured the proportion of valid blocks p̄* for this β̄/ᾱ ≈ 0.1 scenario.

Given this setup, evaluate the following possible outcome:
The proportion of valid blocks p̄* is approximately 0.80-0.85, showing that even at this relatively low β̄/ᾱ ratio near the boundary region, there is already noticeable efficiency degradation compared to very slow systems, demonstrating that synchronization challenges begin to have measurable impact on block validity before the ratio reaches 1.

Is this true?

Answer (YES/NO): NO